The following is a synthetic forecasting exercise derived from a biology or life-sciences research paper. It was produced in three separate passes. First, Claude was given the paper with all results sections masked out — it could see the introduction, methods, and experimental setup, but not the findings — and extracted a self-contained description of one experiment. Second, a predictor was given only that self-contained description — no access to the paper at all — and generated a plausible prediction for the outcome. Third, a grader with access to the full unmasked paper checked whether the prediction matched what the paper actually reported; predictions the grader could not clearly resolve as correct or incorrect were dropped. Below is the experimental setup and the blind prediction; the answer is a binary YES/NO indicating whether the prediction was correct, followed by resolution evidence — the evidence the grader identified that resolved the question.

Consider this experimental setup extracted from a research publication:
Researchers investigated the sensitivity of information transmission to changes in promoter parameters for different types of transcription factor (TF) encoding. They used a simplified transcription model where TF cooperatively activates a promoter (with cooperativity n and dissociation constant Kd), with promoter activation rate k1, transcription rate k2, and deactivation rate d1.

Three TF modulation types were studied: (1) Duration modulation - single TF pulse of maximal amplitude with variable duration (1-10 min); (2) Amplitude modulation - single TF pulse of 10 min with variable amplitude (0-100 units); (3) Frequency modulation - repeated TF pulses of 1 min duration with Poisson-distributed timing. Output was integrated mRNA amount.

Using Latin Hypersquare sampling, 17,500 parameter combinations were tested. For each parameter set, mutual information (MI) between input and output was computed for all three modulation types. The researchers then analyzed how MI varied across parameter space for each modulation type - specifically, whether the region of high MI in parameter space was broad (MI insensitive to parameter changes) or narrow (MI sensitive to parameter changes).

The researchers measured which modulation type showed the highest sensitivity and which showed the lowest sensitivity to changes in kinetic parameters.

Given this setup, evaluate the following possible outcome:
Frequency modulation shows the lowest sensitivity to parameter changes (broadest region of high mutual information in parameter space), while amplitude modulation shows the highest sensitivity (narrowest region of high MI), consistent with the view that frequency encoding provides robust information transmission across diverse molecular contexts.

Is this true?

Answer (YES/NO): NO